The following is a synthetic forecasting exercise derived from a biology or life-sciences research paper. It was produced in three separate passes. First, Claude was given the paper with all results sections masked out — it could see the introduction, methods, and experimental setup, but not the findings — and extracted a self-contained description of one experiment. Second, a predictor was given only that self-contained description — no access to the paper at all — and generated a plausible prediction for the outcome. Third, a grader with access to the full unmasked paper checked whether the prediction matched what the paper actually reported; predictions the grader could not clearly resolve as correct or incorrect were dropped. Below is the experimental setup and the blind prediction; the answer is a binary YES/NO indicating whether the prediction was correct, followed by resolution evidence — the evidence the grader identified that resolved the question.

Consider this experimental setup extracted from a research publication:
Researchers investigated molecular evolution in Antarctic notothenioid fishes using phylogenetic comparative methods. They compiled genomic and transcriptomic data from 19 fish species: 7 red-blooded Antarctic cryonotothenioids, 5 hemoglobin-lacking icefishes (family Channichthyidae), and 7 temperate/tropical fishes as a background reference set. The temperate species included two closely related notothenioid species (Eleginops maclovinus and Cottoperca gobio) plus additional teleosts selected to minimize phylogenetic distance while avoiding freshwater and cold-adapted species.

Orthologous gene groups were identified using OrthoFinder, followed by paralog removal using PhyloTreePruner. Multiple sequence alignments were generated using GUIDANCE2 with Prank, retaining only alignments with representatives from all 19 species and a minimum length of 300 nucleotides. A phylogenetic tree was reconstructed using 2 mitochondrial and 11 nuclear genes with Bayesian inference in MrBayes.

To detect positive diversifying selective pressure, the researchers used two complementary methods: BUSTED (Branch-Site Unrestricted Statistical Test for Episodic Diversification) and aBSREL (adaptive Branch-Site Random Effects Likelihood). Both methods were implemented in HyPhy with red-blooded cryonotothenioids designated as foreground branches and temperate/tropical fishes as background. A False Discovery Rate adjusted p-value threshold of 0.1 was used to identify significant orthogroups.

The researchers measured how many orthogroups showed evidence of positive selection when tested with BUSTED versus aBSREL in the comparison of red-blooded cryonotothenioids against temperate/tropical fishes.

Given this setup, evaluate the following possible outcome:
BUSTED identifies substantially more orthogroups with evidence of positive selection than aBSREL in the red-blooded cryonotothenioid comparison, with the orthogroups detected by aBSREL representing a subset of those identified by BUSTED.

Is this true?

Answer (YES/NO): NO